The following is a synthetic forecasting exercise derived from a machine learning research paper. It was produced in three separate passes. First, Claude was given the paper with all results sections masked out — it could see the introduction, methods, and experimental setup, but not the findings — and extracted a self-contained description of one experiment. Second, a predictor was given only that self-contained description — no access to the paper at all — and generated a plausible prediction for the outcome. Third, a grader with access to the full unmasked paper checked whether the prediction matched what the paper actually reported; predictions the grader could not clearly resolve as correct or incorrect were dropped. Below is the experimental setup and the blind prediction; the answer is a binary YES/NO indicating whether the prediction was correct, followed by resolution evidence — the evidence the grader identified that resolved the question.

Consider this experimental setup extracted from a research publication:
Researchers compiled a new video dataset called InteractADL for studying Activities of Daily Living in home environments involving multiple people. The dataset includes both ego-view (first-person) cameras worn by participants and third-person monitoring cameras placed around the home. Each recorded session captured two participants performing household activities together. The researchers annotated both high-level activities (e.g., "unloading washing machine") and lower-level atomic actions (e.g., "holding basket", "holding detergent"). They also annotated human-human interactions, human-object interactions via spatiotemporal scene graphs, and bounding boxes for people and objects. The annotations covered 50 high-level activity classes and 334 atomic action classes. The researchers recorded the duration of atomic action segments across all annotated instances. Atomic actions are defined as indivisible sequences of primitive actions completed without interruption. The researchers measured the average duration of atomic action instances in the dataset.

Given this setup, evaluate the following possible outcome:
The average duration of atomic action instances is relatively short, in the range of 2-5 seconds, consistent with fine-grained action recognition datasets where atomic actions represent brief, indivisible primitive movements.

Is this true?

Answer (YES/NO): NO